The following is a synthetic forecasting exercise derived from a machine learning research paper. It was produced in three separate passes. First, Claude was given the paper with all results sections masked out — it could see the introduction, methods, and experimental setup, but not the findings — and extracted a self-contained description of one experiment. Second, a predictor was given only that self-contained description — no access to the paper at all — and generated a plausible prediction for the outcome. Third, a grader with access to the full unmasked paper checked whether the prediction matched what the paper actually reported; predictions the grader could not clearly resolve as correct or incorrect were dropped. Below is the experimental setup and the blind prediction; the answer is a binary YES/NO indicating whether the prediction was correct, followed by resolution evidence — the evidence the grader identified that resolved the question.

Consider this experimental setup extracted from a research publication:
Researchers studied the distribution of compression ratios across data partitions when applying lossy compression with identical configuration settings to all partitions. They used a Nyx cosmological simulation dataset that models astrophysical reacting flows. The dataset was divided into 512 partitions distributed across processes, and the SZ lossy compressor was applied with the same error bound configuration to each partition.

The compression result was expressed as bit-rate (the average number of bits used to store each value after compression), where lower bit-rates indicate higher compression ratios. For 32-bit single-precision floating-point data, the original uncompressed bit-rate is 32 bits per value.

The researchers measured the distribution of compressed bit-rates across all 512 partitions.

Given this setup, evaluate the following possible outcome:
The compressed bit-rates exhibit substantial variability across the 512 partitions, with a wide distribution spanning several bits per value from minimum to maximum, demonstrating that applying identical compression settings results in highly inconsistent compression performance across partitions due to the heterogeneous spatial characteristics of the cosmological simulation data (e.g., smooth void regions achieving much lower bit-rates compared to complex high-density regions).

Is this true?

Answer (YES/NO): YES